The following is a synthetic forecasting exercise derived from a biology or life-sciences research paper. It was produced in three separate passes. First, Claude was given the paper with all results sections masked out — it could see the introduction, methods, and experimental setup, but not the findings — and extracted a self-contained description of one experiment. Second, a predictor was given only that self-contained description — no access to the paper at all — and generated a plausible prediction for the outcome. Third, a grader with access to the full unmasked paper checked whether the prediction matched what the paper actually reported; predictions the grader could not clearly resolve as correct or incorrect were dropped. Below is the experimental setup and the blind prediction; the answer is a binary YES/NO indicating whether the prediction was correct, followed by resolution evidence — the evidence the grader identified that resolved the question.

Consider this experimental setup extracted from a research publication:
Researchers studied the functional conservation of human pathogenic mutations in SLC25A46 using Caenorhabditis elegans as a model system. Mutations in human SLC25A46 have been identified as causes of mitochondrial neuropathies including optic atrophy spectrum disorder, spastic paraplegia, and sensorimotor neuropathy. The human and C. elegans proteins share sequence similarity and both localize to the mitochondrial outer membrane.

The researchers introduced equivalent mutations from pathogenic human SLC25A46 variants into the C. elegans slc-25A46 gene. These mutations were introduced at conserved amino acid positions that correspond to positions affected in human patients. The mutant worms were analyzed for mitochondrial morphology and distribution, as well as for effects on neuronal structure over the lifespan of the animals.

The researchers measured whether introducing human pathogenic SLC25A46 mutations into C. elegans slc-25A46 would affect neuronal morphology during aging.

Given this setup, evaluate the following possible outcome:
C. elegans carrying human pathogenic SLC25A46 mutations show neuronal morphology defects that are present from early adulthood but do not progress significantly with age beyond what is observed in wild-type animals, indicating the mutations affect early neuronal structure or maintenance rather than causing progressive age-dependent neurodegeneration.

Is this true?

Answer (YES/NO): NO